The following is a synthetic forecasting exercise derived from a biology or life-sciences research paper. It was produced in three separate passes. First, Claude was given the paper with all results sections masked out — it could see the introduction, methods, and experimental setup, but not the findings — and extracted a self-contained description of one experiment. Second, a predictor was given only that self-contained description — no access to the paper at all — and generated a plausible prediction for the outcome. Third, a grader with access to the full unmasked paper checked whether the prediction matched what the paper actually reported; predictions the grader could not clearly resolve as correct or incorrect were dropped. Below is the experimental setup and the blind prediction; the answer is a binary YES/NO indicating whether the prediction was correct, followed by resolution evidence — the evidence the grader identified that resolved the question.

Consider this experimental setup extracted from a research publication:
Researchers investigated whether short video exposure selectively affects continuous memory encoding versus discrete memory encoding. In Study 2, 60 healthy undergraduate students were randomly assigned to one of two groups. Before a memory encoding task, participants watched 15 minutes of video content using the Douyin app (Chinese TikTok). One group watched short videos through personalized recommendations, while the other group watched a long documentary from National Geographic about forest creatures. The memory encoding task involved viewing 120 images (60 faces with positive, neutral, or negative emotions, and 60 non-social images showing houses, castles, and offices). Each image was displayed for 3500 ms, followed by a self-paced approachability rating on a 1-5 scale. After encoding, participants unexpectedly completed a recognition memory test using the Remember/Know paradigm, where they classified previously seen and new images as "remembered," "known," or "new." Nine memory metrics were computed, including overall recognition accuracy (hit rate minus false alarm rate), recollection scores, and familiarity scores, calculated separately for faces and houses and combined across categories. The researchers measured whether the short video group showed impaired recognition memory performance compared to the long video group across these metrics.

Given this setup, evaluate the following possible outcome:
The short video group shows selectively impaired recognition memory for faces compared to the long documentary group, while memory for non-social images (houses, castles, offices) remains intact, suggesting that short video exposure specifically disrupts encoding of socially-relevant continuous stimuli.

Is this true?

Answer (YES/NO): NO